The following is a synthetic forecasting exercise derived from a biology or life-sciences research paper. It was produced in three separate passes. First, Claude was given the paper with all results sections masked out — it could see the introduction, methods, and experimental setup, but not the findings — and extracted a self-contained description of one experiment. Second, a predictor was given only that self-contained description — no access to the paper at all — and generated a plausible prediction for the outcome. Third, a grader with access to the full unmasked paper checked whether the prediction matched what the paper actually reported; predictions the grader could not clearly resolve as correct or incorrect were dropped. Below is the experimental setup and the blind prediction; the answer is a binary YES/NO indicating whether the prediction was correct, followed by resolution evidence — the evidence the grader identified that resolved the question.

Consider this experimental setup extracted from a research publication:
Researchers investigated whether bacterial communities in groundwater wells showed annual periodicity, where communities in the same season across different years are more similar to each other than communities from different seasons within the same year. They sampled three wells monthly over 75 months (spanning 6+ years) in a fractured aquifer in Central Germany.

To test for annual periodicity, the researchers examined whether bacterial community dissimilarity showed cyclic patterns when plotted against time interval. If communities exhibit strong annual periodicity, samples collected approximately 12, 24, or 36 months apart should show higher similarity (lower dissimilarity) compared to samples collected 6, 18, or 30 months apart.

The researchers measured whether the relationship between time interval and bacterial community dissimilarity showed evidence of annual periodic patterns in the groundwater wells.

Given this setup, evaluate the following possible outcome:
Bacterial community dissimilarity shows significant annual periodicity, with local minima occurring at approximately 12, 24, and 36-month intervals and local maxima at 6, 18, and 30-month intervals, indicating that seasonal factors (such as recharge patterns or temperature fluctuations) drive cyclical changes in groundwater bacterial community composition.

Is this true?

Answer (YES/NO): YES